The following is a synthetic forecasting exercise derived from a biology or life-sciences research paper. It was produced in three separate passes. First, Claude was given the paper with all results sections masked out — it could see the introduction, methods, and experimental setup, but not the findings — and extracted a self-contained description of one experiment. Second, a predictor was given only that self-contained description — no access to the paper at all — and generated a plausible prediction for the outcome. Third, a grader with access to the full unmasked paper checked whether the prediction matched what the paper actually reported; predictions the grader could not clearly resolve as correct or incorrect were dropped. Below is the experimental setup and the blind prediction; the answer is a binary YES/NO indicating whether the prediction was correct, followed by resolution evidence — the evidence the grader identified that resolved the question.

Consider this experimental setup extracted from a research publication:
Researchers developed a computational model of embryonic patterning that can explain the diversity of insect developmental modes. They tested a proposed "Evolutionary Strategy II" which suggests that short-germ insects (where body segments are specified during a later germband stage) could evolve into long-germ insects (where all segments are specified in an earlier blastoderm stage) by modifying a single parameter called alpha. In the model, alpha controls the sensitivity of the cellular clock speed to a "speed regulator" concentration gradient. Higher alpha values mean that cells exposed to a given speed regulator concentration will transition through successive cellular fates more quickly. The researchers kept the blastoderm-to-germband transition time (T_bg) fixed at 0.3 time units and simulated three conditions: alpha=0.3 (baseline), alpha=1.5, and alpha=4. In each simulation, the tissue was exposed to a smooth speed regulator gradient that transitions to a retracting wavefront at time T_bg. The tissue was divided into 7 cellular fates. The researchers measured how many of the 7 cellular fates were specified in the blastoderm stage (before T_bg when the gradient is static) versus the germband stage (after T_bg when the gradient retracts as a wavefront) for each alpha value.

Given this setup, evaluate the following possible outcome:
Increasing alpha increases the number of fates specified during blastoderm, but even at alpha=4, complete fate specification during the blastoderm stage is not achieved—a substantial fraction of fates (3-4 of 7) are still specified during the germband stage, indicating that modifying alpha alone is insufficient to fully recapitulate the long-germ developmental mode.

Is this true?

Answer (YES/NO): NO